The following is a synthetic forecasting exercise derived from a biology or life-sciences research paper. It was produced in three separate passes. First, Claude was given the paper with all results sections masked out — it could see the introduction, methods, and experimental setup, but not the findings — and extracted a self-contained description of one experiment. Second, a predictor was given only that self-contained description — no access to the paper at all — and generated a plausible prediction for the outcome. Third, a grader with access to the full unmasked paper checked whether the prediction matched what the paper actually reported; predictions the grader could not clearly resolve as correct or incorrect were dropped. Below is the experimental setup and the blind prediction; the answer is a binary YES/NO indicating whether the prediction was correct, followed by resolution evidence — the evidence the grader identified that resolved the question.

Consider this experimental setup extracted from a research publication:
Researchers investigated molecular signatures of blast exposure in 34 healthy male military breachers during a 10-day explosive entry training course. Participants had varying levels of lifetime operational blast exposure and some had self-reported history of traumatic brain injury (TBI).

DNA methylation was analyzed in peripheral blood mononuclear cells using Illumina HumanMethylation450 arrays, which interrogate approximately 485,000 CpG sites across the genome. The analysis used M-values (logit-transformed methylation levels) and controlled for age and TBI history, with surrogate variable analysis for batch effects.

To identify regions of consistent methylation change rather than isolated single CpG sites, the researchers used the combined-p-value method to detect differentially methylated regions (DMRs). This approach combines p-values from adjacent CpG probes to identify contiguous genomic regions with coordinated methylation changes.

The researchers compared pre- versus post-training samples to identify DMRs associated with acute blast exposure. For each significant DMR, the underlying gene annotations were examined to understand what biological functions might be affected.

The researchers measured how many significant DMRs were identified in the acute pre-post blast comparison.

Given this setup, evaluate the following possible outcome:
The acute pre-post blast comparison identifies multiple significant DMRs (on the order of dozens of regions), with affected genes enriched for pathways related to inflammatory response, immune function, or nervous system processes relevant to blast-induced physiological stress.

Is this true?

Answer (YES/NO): NO